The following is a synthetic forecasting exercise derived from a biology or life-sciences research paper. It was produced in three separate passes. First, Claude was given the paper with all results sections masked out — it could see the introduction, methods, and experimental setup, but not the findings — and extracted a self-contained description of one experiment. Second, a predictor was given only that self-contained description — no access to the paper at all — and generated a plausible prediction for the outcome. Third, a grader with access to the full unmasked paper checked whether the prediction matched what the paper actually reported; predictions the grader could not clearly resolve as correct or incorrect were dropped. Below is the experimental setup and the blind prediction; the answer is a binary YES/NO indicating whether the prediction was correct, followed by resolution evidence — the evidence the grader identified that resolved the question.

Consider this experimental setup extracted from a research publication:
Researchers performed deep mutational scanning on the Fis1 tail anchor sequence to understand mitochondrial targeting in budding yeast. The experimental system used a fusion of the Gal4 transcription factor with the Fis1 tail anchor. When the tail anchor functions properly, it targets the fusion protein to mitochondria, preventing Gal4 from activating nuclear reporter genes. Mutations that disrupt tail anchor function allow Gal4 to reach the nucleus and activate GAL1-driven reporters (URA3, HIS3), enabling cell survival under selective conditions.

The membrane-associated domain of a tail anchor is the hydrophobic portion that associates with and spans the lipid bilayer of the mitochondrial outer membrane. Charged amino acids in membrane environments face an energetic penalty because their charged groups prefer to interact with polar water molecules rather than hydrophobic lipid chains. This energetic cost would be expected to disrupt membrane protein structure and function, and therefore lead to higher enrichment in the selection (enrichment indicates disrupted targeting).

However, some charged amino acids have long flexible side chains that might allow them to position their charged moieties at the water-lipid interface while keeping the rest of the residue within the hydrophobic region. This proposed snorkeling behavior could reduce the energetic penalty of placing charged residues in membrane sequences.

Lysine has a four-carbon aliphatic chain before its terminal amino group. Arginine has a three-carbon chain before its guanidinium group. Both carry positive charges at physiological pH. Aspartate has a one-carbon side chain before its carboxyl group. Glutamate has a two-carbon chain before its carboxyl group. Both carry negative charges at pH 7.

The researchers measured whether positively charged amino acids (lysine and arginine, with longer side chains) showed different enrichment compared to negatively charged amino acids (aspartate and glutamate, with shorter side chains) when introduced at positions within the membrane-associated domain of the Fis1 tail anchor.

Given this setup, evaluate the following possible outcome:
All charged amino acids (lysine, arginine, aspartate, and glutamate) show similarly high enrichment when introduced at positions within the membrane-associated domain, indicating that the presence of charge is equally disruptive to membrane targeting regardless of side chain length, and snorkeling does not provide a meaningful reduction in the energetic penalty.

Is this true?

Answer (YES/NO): NO